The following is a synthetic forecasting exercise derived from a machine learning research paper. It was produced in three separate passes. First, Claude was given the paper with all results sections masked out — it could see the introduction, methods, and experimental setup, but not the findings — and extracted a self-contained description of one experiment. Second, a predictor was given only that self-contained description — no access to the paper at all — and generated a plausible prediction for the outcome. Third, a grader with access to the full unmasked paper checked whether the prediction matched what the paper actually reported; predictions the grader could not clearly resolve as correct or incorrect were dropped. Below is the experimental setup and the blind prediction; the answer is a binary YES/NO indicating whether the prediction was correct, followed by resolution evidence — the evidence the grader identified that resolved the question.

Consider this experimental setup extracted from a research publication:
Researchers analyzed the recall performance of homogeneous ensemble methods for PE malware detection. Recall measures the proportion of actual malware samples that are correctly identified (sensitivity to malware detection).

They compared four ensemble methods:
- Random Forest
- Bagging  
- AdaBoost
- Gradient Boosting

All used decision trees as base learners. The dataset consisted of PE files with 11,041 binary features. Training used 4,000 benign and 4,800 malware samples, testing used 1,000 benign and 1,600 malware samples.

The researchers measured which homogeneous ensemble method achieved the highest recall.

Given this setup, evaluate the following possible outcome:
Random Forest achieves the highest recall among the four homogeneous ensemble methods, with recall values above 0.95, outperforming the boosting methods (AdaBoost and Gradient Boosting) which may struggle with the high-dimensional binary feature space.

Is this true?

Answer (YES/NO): NO